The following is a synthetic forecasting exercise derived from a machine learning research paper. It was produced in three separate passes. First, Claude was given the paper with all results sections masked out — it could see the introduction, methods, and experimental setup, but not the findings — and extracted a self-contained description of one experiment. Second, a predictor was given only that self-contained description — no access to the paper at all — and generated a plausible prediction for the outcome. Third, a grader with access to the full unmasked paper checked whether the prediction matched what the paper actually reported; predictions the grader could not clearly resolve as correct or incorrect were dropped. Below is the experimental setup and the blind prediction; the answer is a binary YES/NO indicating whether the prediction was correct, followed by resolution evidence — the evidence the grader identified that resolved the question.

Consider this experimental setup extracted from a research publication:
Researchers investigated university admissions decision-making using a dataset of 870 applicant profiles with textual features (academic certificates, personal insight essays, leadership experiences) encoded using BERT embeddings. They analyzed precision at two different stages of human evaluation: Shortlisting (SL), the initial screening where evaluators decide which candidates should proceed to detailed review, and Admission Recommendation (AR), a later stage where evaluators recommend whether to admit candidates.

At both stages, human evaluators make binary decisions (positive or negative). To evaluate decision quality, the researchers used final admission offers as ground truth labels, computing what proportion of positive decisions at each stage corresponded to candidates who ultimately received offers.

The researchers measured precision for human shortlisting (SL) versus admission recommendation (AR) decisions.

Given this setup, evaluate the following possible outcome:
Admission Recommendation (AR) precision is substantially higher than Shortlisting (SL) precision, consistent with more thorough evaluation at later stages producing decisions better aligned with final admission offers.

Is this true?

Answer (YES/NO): NO